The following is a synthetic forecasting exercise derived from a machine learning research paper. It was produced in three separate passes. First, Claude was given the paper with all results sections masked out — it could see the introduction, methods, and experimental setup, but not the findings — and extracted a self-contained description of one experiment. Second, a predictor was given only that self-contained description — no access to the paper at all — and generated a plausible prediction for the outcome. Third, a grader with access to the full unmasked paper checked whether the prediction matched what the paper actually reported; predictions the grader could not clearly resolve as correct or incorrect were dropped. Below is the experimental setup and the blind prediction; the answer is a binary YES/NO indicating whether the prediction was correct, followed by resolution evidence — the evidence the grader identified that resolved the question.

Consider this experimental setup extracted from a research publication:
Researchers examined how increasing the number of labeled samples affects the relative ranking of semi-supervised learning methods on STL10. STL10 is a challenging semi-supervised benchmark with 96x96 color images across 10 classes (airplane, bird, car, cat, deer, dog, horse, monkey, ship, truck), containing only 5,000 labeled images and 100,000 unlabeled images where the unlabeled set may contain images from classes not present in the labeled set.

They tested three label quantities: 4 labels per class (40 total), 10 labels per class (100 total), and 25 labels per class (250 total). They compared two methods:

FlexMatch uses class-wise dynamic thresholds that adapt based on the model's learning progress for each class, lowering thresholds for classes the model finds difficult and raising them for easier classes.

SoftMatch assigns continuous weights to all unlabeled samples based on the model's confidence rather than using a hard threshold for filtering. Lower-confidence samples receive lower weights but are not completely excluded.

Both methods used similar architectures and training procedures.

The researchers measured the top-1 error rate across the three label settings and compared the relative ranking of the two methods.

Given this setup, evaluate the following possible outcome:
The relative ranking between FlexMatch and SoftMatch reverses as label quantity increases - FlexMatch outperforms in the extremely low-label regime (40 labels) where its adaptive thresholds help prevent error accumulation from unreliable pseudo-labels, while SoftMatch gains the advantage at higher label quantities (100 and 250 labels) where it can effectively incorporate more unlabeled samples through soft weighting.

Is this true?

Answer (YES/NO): NO